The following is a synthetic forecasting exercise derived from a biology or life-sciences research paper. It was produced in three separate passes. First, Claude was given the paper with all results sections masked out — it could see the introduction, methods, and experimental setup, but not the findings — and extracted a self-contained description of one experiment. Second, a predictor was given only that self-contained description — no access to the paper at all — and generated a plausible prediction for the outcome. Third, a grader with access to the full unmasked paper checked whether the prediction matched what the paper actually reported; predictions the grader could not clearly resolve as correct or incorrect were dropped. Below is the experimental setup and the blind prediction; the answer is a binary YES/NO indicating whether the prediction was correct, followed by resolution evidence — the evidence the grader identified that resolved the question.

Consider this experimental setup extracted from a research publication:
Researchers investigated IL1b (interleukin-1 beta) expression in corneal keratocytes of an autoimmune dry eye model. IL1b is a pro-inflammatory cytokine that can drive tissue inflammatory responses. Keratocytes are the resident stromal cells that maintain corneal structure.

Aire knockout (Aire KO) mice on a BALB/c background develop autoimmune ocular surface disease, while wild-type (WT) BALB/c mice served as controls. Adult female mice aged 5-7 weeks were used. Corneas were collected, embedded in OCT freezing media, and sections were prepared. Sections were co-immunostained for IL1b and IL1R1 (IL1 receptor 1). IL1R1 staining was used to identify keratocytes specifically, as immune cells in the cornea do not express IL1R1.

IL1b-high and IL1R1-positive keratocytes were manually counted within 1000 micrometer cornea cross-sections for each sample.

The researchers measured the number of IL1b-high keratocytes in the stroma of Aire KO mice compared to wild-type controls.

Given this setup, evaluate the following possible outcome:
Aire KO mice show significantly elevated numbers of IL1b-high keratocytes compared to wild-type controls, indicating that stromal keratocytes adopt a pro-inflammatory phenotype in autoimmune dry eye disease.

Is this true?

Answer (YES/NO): YES